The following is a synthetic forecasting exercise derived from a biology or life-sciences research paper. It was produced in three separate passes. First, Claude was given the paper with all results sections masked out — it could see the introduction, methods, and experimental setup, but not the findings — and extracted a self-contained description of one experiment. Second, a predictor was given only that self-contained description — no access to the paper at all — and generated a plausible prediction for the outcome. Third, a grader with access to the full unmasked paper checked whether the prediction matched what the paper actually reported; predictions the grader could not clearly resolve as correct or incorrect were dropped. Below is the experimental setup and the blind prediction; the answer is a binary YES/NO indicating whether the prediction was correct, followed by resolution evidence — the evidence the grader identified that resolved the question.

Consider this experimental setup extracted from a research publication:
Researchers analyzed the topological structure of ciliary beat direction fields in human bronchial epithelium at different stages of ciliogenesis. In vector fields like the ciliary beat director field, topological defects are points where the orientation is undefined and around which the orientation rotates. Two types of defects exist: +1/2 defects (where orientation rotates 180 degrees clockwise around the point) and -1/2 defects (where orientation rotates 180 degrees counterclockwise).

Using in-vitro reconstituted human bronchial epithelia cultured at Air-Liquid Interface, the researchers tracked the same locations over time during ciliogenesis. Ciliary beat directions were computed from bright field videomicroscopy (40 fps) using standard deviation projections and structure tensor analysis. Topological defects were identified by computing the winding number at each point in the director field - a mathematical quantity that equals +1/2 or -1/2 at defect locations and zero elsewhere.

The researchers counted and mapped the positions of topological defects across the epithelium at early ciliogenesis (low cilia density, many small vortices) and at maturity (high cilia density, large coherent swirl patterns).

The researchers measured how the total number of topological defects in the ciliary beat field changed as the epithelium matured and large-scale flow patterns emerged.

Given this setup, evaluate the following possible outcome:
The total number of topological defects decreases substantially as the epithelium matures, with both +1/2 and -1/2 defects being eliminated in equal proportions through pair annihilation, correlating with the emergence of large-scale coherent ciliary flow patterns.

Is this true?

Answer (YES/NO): NO